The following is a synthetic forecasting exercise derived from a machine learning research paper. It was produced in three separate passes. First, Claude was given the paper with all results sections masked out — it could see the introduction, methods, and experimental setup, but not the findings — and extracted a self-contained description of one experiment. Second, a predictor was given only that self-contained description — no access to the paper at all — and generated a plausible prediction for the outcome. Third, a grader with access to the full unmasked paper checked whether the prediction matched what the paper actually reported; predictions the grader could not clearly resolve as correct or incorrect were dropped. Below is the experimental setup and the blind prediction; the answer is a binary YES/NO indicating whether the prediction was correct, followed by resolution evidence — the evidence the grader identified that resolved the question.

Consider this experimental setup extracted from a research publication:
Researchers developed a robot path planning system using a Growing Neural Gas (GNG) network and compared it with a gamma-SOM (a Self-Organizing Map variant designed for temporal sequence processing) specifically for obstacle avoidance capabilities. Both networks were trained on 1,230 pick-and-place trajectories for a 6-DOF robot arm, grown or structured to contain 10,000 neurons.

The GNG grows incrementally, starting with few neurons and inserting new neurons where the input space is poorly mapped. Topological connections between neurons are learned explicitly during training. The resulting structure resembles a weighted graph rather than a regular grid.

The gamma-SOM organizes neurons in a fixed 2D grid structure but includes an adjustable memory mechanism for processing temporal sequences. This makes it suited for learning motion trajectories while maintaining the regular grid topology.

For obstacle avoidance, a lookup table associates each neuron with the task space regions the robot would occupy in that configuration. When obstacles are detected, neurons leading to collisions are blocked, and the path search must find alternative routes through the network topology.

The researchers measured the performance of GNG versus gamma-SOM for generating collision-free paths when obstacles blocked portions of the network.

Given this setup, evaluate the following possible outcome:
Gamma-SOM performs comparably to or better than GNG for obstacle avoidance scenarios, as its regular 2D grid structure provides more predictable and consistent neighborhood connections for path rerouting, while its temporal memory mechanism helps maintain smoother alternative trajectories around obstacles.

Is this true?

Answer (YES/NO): NO